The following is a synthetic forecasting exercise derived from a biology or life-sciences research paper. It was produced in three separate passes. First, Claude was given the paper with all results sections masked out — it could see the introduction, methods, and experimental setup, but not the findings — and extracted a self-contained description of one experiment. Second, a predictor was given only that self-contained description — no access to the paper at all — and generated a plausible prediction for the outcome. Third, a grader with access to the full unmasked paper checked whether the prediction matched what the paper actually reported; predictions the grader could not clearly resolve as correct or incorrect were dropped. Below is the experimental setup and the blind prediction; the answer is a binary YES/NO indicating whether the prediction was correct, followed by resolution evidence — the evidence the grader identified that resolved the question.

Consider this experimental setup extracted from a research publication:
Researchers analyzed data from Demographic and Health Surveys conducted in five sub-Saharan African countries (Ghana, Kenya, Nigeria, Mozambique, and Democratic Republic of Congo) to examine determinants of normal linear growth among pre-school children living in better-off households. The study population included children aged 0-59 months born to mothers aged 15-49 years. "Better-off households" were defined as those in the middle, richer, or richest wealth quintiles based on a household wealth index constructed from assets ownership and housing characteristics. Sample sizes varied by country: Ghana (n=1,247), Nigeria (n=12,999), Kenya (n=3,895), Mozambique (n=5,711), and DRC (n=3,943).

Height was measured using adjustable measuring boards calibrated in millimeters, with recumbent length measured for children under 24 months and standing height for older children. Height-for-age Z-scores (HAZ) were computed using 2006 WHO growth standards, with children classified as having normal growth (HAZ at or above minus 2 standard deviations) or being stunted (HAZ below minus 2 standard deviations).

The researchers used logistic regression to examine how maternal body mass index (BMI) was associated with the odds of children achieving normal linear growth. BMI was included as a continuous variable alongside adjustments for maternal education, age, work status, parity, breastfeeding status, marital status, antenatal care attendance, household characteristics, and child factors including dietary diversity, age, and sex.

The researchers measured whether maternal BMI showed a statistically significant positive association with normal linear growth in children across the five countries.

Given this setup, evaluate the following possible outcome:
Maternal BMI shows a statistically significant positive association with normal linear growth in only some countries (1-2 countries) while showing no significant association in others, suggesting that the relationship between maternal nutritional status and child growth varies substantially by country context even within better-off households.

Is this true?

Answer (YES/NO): NO